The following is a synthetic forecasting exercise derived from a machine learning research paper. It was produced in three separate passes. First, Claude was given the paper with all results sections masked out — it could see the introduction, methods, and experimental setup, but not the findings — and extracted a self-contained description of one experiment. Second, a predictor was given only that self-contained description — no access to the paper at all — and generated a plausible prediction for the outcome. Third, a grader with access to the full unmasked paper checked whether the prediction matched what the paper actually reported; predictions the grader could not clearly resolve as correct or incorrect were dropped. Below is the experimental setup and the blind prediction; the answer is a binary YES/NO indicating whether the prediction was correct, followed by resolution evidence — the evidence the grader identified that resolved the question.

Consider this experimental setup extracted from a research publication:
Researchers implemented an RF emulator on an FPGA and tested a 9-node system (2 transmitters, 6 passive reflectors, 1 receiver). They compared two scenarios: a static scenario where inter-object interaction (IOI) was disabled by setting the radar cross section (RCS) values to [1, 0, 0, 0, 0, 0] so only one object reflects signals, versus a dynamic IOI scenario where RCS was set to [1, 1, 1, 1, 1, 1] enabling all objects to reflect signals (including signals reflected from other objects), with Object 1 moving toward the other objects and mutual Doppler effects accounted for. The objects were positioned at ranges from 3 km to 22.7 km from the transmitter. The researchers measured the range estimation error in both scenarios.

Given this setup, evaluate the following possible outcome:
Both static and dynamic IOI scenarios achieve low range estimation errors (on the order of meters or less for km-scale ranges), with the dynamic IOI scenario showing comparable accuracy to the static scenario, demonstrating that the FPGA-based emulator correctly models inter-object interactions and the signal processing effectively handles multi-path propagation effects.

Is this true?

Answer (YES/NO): NO